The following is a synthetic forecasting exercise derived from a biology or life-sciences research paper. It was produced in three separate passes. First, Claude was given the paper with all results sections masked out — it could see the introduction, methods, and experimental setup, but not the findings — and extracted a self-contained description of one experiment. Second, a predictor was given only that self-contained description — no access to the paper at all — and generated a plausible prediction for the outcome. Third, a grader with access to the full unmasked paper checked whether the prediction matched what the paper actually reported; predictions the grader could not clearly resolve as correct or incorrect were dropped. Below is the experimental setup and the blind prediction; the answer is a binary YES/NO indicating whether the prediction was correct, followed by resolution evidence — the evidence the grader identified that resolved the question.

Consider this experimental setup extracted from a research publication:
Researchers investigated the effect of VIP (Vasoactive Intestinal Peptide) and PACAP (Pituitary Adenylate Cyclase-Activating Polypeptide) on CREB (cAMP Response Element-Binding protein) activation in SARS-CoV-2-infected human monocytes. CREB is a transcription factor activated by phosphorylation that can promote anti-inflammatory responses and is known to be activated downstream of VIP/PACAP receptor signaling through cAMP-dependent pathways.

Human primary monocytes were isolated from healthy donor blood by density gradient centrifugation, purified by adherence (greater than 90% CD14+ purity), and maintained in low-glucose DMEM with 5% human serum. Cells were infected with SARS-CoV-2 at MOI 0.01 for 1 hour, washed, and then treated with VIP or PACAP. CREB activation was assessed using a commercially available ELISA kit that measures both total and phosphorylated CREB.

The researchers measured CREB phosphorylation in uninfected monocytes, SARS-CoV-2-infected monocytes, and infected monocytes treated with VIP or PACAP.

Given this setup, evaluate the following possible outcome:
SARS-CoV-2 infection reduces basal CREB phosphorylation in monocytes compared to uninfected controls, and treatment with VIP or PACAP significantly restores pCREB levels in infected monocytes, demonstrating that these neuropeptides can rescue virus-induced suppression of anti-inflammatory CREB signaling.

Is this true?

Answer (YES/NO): YES